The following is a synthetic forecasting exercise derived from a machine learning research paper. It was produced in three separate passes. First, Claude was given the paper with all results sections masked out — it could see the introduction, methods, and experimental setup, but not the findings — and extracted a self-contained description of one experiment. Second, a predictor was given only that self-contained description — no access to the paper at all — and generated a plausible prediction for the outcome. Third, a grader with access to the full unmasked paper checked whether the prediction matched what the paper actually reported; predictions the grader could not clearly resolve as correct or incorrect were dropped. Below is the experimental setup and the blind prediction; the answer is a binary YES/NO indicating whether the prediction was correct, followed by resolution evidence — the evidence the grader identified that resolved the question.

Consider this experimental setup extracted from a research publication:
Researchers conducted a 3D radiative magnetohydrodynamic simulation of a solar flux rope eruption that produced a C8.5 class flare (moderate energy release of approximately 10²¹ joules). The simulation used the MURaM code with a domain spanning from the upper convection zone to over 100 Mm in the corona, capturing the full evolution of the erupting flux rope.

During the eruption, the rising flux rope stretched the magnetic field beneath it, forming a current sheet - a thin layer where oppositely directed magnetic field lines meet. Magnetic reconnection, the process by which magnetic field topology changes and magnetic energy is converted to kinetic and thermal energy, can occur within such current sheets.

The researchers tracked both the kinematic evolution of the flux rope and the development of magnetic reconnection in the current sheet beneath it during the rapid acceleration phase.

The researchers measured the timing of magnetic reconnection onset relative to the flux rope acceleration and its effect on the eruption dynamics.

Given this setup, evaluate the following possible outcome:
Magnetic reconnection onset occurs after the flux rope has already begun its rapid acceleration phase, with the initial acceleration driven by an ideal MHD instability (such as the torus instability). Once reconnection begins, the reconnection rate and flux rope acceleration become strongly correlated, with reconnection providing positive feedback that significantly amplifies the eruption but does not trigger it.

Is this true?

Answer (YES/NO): YES